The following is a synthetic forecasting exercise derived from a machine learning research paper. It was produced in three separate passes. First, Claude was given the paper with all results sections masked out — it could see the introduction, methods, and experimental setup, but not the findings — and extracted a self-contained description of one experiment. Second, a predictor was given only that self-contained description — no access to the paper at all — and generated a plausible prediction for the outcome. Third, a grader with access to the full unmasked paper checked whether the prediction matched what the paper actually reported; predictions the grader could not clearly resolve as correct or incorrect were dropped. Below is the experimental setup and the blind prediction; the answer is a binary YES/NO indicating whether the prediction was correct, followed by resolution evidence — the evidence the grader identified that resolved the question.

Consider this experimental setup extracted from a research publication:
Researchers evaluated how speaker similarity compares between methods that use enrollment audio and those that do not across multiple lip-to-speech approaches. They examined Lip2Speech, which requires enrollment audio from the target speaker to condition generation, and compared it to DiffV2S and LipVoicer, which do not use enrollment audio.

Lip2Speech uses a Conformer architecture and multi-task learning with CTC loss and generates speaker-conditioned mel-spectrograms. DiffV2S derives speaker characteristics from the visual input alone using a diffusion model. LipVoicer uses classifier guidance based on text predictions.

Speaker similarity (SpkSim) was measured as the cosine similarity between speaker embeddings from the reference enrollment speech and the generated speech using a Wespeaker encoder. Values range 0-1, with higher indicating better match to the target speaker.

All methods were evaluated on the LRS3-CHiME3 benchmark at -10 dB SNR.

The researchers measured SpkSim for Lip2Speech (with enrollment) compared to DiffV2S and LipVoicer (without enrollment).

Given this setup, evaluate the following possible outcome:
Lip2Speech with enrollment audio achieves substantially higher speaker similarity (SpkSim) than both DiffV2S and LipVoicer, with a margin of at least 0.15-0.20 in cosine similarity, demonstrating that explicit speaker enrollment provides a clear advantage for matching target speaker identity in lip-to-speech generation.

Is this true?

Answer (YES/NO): NO